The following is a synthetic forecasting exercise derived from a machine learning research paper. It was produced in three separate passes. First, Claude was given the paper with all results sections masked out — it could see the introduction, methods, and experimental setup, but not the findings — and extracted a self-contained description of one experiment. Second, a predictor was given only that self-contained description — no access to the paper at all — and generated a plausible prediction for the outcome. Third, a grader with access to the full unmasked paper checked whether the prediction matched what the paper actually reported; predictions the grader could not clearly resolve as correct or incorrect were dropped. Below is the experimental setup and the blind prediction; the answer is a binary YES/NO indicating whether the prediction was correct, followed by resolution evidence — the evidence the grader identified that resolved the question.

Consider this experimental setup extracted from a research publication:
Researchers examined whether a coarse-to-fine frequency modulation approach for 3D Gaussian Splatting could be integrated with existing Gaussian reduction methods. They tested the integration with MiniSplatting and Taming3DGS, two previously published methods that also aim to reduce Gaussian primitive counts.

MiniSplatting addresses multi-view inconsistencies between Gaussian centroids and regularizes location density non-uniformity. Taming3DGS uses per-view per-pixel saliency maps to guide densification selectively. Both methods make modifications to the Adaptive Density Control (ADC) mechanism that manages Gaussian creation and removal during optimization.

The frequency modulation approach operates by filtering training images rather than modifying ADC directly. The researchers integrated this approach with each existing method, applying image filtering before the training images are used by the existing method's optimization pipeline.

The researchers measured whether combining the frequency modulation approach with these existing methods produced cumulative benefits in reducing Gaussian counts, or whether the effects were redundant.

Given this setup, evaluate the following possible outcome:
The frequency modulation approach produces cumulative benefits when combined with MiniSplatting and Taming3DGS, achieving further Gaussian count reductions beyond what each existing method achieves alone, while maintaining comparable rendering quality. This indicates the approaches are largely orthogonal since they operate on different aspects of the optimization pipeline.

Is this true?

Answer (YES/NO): YES